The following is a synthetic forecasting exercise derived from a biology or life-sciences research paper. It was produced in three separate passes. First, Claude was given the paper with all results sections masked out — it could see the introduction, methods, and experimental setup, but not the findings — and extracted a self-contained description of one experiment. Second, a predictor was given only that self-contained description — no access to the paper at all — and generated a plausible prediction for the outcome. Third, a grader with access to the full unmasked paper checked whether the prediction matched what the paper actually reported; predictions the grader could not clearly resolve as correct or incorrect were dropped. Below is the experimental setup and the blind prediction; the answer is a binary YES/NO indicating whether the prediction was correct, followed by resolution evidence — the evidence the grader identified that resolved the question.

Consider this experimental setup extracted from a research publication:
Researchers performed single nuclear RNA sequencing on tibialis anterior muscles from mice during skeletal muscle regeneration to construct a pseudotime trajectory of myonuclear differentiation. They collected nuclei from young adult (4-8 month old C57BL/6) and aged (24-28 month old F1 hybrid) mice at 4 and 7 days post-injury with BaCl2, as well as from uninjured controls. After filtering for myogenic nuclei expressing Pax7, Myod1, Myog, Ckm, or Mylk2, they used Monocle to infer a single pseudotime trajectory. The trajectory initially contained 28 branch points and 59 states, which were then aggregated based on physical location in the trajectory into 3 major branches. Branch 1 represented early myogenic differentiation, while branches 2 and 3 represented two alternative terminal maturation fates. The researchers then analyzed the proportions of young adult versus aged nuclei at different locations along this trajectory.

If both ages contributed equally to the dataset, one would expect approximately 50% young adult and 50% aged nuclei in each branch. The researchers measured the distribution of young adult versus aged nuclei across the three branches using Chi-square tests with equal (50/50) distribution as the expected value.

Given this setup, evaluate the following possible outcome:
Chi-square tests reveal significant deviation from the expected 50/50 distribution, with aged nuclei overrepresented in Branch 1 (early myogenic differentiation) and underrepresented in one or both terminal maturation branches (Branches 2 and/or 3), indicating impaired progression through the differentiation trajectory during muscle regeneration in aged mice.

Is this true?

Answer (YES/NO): NO